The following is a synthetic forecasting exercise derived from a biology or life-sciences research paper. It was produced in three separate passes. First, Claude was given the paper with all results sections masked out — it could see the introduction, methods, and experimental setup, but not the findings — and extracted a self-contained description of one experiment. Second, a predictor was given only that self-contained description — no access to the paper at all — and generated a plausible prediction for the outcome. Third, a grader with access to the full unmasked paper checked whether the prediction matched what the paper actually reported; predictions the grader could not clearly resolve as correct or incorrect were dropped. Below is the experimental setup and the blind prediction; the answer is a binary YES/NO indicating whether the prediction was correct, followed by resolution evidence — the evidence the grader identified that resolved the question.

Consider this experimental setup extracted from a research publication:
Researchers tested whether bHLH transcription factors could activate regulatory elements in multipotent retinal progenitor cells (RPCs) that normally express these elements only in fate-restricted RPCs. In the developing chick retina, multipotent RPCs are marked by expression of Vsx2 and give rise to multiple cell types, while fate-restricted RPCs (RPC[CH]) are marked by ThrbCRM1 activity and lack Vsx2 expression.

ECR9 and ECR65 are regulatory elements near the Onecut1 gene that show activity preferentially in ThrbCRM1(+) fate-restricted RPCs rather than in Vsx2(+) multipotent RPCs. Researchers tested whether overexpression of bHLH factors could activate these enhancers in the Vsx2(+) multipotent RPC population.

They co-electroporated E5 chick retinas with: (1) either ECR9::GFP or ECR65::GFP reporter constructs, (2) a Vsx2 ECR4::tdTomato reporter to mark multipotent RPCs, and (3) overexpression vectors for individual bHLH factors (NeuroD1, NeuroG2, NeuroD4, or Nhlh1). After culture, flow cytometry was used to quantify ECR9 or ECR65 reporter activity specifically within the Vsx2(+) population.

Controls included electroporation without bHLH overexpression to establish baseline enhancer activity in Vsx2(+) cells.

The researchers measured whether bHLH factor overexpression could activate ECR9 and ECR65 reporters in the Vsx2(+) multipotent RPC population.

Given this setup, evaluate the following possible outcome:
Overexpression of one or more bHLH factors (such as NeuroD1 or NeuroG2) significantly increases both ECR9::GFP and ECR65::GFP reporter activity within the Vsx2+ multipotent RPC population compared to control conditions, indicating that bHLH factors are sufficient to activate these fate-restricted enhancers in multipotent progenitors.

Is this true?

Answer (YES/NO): NO